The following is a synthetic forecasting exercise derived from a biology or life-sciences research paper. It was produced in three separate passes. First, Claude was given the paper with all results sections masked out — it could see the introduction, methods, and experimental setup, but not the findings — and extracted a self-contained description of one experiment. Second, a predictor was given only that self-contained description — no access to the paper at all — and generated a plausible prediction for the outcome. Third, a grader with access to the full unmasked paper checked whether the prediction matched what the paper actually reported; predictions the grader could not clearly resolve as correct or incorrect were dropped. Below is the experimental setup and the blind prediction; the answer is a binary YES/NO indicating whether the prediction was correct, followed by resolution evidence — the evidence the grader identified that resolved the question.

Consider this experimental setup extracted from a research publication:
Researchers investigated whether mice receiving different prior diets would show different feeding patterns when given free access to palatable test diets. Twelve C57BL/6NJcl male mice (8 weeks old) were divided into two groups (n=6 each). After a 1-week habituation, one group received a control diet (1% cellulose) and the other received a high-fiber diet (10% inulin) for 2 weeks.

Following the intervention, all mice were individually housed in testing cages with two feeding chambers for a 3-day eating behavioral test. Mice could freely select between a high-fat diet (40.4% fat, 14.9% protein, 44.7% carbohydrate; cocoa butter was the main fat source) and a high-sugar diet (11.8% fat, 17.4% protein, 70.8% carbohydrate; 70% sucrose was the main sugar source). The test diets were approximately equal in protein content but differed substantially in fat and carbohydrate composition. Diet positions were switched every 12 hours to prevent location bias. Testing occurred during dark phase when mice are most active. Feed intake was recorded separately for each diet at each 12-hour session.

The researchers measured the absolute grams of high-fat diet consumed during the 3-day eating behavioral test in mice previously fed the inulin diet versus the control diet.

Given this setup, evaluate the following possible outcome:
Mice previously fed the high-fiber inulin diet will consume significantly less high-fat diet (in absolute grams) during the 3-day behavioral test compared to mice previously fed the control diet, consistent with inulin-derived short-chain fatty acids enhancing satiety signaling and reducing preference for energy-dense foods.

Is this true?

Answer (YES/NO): NO